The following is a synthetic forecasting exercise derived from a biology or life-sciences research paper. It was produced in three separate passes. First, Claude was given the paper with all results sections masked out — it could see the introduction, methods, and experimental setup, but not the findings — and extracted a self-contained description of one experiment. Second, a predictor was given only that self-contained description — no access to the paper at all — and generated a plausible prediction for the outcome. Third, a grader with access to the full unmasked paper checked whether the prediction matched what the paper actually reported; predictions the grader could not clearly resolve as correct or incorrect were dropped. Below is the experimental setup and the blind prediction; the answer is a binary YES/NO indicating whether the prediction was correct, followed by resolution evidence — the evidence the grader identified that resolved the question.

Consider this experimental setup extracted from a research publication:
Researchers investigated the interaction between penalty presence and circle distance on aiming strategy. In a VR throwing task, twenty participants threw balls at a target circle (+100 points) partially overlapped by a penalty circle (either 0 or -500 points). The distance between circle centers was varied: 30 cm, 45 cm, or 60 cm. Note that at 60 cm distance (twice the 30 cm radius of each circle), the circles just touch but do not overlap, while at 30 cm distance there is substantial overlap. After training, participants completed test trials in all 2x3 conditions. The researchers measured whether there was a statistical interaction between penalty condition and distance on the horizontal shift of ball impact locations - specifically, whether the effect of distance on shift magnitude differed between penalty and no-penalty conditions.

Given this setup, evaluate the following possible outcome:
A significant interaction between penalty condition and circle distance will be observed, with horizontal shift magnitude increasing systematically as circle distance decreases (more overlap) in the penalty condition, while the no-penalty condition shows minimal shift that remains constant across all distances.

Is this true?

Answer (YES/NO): YES